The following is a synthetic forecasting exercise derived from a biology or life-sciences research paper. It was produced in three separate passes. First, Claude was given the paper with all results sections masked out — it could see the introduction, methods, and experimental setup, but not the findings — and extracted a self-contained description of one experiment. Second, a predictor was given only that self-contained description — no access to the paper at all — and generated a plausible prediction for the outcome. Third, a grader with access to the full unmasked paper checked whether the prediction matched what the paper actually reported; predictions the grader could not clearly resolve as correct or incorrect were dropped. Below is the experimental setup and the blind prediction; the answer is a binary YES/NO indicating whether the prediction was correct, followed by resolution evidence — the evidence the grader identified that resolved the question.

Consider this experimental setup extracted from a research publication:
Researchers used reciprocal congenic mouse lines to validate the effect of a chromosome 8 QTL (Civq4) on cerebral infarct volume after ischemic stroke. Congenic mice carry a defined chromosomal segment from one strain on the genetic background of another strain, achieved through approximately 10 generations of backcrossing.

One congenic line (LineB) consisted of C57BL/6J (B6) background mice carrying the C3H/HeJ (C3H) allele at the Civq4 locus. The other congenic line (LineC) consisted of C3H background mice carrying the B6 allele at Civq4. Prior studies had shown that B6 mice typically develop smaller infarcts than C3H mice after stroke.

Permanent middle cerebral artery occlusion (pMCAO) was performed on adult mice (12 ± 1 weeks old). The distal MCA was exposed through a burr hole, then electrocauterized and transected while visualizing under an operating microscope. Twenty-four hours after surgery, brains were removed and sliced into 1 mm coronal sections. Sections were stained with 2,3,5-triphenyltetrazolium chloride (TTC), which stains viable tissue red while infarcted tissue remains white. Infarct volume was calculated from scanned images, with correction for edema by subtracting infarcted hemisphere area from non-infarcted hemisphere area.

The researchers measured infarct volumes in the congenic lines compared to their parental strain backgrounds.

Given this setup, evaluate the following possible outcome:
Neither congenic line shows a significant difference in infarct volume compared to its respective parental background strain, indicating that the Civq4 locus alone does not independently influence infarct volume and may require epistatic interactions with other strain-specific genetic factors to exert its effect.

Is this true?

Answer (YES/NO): NO